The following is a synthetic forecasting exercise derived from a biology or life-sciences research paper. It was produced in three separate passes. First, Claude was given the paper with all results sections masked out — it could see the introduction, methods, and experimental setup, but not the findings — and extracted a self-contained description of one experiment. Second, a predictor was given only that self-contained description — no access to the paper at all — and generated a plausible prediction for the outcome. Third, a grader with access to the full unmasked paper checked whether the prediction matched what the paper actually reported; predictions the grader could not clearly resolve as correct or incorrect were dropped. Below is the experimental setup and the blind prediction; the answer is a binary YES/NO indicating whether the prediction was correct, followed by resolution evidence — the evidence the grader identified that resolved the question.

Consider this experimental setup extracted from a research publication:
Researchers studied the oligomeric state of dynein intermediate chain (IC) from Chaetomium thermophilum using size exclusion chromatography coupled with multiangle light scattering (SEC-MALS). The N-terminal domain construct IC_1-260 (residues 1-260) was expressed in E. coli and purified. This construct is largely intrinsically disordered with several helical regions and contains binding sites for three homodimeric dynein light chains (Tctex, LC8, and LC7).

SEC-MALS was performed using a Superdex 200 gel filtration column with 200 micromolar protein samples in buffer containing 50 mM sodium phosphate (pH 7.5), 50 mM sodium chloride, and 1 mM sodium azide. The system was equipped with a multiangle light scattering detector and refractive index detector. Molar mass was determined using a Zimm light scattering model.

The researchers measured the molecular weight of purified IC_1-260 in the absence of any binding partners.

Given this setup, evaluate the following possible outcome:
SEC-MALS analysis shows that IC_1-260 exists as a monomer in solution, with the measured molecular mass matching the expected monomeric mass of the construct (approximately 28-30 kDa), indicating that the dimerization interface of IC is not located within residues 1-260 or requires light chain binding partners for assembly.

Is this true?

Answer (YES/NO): YES